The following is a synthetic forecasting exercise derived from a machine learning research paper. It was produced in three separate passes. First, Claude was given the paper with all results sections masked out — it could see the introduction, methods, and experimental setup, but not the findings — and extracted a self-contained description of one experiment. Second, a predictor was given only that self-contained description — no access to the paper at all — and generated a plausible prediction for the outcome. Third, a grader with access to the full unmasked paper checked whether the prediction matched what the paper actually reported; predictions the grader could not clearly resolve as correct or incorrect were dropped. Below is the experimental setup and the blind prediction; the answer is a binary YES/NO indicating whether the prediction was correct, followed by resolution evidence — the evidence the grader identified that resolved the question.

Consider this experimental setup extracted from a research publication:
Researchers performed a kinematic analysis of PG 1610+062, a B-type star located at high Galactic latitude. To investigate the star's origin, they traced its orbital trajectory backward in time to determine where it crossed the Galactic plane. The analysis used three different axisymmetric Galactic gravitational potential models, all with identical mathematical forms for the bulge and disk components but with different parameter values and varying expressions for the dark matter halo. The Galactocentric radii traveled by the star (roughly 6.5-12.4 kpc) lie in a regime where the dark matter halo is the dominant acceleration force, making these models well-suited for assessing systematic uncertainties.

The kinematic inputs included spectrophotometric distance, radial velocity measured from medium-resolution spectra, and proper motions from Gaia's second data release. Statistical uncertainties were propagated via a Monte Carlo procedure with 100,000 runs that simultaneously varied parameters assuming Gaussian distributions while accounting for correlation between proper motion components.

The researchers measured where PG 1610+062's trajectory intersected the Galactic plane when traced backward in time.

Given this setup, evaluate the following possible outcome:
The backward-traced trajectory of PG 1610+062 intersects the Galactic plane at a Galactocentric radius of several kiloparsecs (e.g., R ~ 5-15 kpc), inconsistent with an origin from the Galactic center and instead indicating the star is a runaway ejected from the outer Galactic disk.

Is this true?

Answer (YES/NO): YES